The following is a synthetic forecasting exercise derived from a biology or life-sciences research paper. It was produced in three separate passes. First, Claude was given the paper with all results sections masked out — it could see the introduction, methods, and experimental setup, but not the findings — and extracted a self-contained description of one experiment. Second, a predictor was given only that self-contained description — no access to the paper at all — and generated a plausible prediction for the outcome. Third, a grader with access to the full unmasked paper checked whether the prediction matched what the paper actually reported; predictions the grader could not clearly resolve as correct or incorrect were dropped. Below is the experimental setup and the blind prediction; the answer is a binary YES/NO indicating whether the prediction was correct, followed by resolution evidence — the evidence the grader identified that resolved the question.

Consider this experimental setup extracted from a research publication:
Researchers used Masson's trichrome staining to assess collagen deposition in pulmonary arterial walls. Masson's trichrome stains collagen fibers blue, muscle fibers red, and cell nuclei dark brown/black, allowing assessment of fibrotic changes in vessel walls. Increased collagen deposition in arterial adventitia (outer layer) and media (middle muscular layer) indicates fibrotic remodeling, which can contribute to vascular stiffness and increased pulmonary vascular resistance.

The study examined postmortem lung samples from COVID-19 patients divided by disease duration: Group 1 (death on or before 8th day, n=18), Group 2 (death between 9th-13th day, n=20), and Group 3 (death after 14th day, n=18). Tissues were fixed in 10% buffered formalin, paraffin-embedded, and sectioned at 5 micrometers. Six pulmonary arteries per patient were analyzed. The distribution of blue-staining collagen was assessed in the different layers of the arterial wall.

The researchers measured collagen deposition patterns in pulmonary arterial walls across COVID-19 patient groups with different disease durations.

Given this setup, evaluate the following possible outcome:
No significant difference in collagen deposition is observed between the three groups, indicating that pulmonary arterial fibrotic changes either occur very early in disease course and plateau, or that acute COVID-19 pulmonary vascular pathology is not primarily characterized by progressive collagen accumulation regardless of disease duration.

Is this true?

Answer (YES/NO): NO